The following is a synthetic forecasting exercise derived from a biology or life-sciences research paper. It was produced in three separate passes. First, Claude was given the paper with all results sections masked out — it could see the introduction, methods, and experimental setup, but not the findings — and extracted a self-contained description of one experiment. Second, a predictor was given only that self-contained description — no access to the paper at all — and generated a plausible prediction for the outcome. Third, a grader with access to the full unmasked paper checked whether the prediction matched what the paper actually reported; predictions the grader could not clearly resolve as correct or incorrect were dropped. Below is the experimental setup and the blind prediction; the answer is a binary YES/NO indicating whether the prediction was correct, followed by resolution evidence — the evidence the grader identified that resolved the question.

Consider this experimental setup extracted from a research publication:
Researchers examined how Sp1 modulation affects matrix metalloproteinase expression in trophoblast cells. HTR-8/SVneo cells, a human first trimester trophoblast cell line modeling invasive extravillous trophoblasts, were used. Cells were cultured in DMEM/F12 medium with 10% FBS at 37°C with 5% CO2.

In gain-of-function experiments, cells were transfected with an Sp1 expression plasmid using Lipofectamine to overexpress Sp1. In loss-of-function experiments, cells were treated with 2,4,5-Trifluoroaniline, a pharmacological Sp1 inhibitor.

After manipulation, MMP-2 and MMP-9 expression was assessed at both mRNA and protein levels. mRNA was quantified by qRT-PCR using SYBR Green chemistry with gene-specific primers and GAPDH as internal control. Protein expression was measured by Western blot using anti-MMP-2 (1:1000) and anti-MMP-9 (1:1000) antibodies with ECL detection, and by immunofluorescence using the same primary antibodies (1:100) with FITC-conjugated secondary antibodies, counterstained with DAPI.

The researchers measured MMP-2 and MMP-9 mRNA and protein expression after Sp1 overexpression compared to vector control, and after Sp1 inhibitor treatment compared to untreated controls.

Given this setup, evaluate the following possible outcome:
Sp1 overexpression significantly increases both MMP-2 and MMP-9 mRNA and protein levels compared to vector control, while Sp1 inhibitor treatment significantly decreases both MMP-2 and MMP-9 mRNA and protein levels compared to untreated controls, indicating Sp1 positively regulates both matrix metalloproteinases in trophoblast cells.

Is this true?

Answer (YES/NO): YES